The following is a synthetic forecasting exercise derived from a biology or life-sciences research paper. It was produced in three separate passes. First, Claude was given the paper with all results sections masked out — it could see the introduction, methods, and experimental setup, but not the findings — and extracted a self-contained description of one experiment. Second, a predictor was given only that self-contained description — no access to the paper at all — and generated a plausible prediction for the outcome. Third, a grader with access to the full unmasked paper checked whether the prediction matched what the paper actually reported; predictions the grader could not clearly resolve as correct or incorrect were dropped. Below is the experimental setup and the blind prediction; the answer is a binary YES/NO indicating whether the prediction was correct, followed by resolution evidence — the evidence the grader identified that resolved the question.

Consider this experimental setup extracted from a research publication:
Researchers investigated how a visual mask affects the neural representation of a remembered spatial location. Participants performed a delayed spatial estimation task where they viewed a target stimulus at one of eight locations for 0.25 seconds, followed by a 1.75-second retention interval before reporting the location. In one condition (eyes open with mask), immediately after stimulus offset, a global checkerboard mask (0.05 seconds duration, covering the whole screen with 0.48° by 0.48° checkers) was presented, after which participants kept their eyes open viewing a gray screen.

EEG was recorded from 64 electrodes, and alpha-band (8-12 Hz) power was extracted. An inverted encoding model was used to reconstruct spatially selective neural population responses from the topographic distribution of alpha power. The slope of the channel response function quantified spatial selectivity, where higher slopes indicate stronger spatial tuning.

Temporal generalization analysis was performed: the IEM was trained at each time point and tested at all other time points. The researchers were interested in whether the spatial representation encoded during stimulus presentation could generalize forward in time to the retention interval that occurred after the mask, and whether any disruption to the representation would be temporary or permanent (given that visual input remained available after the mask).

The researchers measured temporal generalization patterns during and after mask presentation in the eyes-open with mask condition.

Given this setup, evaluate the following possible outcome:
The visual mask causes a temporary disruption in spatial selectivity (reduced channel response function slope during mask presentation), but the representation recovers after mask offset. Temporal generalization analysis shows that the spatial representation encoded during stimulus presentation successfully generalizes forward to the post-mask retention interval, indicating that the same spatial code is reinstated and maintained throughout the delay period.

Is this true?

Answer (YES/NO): YES